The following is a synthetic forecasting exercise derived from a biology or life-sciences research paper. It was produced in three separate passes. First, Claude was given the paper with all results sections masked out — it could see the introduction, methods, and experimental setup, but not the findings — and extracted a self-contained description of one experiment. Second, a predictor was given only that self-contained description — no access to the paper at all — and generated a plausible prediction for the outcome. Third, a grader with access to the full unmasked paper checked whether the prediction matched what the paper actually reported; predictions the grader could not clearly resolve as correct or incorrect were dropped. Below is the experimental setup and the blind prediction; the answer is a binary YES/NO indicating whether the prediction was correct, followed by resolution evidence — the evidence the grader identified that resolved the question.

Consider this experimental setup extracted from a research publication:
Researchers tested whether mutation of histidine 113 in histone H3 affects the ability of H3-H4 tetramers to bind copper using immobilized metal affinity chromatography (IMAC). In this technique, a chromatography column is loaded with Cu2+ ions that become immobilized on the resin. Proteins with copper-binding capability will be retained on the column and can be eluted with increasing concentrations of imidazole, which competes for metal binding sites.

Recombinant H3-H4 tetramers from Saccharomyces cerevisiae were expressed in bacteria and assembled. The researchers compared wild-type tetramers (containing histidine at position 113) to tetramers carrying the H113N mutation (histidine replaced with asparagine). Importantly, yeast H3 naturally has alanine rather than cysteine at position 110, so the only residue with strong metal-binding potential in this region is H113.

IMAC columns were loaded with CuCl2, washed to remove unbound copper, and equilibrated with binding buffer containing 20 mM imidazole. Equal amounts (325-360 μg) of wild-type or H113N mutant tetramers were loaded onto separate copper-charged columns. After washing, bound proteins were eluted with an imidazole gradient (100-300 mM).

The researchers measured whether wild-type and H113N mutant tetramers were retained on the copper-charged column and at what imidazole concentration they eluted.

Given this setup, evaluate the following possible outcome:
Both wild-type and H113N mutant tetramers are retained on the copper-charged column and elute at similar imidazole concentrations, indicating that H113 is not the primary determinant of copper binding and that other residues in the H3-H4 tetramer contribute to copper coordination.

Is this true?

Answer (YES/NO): NO